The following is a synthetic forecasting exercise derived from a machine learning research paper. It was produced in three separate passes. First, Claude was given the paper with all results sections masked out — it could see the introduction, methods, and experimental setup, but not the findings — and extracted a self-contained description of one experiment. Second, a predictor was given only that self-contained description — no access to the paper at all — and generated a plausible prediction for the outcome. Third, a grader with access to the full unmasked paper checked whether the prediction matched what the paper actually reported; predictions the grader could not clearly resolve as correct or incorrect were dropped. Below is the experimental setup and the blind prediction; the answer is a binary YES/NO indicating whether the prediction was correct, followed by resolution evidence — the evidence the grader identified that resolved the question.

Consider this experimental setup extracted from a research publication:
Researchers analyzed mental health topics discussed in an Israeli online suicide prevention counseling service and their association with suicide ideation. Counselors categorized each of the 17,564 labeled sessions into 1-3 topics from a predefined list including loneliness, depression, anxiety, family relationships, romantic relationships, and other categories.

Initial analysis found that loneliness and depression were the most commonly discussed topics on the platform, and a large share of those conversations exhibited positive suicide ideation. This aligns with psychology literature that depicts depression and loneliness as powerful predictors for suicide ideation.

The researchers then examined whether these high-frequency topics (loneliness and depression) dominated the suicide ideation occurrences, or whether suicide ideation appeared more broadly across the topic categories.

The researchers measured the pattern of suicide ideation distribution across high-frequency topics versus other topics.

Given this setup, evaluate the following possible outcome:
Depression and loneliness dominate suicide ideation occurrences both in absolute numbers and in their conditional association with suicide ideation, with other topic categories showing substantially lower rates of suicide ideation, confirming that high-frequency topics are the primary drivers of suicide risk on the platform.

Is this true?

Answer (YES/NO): NO